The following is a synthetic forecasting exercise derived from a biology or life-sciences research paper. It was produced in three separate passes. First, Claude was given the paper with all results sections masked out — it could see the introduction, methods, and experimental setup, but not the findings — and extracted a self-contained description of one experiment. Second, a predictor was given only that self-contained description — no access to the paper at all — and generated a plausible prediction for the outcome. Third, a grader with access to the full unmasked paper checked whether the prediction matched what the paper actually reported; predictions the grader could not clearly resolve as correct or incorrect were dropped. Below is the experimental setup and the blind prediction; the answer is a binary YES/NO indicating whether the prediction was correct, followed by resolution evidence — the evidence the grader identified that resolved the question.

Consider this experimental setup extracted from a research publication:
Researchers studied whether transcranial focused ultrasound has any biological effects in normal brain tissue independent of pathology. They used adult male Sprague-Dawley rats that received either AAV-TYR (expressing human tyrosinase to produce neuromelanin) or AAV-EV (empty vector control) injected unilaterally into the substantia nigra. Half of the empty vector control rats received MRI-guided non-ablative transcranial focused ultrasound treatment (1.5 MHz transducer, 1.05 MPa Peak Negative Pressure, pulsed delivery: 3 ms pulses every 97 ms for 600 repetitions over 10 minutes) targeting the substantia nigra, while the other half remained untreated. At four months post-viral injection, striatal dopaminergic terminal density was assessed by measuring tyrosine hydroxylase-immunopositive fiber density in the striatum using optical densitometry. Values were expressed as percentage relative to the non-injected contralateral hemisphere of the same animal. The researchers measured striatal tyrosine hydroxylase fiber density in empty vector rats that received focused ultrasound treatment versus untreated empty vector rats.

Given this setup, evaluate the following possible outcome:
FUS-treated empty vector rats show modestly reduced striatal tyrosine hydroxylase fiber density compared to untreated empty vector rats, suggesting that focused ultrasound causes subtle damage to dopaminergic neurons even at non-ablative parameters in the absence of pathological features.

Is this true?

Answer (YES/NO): NO